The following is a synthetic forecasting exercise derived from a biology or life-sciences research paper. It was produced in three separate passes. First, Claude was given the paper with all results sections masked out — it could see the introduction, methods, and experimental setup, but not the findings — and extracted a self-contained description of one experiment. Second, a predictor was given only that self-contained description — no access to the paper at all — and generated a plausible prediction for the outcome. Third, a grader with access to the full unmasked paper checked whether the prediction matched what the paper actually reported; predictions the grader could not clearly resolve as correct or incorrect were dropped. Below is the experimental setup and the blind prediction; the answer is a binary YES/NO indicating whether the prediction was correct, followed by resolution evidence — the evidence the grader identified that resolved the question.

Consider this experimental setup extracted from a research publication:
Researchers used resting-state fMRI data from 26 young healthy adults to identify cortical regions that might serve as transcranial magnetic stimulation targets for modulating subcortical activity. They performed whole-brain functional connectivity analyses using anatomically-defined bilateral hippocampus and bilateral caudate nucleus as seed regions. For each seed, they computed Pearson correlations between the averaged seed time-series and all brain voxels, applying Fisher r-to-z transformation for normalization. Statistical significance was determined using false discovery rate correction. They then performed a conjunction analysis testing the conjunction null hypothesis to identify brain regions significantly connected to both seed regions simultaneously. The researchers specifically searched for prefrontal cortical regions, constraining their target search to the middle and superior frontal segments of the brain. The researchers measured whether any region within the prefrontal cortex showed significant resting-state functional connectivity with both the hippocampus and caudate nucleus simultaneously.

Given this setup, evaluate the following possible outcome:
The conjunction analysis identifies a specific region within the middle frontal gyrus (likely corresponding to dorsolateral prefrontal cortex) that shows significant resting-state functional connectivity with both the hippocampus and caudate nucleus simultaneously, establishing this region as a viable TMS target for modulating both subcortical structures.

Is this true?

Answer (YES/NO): YES